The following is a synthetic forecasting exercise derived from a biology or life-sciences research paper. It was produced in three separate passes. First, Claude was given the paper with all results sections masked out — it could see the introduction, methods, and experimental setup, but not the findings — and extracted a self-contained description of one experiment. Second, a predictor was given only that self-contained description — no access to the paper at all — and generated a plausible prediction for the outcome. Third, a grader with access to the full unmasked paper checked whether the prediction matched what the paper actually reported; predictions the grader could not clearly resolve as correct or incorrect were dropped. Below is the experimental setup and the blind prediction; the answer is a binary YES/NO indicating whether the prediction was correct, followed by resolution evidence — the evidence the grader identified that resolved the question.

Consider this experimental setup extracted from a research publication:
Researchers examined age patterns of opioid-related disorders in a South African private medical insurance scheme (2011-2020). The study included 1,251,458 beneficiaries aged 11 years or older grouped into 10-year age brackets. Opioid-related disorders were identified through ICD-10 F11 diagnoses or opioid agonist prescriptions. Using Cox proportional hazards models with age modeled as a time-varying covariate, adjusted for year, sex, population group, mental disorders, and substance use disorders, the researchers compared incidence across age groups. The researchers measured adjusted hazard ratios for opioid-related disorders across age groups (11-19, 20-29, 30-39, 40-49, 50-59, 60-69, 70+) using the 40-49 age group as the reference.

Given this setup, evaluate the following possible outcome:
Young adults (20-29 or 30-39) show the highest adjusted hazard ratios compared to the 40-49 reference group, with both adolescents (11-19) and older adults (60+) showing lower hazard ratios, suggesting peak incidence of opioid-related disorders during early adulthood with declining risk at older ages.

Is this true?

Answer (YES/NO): YES